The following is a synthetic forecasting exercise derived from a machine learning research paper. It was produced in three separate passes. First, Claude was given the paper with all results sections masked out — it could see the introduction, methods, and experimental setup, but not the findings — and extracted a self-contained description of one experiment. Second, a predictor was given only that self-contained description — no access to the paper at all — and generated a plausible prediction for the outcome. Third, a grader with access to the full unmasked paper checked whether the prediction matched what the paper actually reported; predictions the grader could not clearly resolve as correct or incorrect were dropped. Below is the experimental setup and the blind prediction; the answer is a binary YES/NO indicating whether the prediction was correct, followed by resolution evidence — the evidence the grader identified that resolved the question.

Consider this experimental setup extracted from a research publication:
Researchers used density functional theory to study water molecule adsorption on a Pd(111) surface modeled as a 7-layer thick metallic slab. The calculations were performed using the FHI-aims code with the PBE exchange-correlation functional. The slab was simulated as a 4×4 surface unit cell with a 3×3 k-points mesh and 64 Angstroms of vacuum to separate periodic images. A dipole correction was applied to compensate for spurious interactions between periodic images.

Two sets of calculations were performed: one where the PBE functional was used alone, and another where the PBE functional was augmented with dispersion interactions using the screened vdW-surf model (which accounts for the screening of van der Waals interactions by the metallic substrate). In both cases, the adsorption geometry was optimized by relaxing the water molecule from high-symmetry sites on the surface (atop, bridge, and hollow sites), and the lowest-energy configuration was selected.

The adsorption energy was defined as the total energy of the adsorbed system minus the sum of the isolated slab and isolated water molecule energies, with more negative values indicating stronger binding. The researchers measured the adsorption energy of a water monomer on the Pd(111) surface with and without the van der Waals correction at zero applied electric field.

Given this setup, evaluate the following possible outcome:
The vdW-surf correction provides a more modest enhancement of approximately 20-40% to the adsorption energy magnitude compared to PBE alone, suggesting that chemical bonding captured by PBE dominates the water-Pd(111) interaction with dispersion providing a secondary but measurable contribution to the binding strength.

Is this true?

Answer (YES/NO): NO